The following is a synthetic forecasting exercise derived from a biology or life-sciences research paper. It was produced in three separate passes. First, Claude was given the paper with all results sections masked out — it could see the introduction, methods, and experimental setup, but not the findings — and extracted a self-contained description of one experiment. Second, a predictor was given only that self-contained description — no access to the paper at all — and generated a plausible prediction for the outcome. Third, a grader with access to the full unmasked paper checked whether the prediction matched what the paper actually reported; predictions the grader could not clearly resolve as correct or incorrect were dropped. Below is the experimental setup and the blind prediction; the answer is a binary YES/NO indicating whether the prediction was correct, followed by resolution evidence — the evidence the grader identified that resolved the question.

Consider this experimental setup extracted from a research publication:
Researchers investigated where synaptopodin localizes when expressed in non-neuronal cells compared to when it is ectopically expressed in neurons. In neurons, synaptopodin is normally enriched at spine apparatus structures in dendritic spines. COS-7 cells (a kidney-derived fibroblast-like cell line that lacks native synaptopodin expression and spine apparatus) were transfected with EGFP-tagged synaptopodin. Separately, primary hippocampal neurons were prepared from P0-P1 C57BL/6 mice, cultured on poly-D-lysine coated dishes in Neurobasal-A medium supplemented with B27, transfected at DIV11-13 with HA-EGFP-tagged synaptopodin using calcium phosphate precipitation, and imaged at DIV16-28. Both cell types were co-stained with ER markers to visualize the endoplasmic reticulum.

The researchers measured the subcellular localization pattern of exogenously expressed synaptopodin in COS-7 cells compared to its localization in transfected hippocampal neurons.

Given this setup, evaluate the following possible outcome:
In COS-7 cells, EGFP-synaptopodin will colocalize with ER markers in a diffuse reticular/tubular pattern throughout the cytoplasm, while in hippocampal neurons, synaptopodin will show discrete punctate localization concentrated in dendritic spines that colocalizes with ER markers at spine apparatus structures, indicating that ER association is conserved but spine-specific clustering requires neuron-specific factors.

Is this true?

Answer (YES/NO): NO